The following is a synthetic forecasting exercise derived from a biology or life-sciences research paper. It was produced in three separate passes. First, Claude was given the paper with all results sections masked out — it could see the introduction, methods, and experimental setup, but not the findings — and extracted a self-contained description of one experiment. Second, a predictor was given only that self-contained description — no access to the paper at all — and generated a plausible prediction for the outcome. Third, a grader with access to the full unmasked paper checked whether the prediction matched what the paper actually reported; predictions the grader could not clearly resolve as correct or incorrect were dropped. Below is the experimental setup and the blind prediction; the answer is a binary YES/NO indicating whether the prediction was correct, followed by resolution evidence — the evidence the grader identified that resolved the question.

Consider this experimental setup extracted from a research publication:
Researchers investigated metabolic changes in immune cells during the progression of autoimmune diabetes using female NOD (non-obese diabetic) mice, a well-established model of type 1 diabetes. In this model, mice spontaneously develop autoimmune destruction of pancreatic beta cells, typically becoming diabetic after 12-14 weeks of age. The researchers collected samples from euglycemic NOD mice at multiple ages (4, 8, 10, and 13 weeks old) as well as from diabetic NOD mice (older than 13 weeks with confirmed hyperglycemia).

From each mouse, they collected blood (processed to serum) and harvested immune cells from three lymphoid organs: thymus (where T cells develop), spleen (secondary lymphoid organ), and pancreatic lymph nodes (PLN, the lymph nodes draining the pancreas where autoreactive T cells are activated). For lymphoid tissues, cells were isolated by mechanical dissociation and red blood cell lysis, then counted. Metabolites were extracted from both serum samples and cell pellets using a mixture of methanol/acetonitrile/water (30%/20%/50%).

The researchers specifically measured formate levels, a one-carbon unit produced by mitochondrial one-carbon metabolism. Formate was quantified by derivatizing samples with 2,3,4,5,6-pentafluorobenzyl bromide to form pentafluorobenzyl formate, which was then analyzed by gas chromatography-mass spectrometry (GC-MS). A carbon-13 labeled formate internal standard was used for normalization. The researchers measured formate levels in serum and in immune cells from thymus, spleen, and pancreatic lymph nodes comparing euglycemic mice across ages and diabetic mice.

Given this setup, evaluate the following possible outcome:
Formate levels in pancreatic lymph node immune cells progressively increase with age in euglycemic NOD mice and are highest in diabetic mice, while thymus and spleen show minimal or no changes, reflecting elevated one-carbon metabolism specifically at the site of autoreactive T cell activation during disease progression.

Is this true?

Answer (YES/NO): NO